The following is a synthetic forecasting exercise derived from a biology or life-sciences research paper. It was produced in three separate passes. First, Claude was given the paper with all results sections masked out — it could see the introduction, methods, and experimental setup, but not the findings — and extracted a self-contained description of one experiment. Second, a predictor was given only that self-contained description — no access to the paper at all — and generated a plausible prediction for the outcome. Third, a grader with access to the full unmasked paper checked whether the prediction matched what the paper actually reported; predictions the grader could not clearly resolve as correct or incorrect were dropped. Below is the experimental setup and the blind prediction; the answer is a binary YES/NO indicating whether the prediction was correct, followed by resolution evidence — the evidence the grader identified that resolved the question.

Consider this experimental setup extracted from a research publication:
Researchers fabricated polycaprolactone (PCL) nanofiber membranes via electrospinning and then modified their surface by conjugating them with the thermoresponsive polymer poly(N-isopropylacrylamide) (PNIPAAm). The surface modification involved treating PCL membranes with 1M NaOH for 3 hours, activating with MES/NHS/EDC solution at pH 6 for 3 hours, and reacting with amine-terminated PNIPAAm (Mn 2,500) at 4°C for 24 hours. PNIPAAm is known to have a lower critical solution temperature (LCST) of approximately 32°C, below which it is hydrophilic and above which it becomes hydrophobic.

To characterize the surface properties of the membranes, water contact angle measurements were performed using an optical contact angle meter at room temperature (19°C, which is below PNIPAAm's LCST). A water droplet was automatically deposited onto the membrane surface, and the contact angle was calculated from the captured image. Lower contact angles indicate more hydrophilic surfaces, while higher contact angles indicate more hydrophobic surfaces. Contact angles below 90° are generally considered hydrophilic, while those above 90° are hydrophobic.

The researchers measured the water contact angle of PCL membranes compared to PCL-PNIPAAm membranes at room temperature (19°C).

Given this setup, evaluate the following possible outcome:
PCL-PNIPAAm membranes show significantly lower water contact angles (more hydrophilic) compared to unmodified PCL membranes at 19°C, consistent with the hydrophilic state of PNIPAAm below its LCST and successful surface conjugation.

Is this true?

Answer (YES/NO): YES